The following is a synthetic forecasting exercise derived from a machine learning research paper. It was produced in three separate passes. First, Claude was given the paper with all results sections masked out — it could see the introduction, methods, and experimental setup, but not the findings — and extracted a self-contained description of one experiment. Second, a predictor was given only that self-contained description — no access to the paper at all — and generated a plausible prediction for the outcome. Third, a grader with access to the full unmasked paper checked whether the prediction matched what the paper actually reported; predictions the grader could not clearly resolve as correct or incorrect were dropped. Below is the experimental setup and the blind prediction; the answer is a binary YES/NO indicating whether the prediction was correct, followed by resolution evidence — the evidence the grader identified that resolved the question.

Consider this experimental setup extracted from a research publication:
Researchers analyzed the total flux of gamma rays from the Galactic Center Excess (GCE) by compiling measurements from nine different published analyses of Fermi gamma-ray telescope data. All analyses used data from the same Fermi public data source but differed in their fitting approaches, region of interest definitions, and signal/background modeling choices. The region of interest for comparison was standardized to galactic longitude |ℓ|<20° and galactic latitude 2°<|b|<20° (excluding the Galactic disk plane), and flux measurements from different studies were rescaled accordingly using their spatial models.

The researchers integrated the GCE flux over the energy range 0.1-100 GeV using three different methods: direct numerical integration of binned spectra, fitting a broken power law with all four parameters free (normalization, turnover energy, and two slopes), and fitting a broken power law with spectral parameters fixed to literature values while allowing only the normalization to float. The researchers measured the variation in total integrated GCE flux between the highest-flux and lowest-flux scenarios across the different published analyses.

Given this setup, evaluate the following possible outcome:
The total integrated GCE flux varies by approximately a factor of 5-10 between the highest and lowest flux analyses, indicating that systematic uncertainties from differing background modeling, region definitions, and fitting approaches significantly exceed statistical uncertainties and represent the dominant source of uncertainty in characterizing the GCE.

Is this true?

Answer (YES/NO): NO